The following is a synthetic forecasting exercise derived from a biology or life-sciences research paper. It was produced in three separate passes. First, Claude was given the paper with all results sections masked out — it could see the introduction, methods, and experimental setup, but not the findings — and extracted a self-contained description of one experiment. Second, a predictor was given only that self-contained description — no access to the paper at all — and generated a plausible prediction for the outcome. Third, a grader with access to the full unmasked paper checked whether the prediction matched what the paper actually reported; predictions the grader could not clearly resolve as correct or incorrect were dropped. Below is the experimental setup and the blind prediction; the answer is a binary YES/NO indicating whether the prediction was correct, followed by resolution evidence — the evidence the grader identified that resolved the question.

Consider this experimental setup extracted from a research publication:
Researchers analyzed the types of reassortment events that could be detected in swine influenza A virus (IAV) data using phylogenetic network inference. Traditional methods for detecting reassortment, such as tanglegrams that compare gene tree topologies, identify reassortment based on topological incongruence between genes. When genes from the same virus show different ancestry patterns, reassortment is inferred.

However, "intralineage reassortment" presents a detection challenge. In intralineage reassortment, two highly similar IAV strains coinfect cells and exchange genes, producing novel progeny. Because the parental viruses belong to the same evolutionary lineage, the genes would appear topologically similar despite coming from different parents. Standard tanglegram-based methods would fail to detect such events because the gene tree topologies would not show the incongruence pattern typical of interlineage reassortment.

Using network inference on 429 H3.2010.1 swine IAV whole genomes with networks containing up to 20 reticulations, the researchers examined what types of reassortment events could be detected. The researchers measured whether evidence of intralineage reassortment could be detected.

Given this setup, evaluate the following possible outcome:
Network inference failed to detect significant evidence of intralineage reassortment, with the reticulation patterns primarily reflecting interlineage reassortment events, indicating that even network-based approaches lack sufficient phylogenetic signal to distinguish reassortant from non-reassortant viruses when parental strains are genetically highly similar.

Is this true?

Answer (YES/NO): NO